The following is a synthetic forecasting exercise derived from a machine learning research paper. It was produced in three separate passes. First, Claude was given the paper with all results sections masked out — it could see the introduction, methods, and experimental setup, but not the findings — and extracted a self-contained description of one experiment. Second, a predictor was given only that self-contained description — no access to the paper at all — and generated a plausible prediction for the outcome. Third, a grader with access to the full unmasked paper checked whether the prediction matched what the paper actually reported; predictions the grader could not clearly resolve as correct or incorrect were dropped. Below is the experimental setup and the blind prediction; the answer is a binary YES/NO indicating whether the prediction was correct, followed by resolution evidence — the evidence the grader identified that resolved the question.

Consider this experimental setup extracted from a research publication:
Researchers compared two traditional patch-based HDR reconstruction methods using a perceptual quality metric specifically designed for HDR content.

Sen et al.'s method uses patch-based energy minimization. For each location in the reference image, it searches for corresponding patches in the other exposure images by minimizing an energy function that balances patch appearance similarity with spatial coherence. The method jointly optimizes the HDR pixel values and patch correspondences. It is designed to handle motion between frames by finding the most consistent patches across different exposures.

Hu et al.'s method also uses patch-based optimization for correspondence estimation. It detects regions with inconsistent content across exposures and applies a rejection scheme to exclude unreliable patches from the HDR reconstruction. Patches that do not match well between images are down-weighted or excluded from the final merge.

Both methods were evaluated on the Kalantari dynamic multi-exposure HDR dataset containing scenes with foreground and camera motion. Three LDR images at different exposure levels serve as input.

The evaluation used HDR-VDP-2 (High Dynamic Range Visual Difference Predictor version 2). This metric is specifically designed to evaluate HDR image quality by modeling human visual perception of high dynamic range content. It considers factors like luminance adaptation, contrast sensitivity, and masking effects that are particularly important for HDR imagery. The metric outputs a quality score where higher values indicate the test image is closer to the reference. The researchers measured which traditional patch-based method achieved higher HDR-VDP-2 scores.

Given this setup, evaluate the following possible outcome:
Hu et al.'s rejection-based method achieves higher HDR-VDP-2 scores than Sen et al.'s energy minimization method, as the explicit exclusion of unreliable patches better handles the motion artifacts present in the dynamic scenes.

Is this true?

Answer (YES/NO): NO